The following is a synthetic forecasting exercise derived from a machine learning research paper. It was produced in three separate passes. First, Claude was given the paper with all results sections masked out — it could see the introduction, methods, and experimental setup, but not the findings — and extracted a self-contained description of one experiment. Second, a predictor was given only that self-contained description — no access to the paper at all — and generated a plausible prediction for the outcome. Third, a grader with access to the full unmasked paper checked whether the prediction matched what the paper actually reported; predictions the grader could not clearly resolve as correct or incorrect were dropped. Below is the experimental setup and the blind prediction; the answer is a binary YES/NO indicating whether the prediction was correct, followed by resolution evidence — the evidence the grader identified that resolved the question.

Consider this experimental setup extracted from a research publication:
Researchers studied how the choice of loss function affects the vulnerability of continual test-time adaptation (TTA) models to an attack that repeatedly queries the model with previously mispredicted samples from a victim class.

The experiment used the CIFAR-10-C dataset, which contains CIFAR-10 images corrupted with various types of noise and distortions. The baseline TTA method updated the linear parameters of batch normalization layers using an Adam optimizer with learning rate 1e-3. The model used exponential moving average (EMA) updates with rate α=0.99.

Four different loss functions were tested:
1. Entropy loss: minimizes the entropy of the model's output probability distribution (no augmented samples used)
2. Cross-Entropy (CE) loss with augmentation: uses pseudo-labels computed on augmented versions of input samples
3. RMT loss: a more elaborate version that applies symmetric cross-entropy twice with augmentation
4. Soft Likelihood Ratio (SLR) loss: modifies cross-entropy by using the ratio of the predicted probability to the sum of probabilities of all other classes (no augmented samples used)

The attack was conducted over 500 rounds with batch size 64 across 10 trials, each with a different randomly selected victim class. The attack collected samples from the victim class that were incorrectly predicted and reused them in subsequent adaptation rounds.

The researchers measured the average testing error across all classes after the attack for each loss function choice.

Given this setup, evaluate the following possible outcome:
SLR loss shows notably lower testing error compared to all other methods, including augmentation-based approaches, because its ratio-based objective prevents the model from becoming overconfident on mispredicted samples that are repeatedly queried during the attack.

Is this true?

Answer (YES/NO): NO